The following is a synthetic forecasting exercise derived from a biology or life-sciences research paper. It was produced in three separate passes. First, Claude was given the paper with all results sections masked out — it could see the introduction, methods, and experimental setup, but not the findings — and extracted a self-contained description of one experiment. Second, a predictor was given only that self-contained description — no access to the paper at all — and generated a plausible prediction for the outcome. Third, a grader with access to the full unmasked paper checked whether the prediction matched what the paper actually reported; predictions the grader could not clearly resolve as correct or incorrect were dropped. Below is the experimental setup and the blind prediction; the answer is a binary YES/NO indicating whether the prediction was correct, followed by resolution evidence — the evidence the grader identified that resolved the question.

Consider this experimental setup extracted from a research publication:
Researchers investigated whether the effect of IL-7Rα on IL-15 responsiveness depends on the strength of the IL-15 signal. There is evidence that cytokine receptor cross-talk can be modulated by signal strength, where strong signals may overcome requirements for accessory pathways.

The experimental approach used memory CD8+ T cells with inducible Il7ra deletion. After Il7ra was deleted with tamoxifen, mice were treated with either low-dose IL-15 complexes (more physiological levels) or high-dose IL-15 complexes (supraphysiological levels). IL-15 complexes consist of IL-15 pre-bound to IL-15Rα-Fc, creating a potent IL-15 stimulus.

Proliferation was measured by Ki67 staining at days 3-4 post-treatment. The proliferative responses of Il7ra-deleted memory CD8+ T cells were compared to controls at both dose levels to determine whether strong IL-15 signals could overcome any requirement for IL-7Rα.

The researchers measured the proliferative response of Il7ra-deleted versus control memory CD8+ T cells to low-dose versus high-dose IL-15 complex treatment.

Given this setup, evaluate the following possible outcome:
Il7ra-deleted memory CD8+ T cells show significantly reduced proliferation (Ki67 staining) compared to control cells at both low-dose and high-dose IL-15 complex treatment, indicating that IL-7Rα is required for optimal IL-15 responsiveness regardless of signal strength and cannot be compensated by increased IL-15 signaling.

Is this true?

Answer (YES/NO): NO